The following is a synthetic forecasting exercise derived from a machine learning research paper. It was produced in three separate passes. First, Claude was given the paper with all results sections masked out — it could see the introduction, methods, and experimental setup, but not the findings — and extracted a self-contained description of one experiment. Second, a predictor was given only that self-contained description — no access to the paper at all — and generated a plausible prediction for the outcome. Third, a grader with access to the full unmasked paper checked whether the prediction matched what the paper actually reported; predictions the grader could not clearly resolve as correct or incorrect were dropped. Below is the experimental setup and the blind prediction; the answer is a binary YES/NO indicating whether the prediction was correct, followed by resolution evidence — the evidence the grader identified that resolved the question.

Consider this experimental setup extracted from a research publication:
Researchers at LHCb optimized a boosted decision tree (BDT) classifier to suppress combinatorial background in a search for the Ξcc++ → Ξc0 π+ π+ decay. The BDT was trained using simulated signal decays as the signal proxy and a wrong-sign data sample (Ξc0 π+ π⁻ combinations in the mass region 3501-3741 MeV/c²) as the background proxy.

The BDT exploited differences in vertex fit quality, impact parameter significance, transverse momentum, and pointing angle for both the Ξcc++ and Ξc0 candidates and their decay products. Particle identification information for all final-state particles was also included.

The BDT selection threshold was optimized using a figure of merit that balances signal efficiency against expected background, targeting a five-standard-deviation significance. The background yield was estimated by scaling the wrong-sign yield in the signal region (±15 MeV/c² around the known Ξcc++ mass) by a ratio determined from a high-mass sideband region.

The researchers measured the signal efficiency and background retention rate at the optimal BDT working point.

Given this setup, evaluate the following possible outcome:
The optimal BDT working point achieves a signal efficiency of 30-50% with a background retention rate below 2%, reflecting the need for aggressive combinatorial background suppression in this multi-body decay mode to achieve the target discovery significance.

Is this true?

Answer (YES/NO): NO